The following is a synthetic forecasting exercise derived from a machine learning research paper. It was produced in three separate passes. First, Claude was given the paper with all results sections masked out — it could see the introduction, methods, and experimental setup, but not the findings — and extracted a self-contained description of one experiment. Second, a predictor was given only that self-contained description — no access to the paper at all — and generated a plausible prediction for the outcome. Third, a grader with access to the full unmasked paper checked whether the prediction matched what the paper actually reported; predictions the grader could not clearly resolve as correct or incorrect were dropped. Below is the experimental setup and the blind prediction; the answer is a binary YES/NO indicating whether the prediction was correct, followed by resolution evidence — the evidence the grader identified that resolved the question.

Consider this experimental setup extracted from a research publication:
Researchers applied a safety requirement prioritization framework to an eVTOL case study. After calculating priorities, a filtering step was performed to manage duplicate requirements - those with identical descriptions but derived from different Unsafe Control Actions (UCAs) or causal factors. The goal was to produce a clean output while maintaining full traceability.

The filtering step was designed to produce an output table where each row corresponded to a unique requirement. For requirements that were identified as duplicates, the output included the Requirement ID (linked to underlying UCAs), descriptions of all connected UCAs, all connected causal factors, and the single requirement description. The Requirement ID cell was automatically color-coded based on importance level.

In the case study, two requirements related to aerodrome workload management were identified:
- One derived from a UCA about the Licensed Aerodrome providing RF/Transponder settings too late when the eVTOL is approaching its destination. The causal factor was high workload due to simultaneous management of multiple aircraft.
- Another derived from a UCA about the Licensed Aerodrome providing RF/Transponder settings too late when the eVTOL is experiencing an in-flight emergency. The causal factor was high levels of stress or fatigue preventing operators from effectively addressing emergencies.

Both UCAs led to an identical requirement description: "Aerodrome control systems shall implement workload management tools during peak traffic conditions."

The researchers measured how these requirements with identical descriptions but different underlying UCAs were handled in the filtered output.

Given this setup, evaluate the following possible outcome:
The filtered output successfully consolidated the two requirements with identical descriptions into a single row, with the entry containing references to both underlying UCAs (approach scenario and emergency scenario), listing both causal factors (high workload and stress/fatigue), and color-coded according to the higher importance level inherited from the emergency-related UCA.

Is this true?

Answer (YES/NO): NO